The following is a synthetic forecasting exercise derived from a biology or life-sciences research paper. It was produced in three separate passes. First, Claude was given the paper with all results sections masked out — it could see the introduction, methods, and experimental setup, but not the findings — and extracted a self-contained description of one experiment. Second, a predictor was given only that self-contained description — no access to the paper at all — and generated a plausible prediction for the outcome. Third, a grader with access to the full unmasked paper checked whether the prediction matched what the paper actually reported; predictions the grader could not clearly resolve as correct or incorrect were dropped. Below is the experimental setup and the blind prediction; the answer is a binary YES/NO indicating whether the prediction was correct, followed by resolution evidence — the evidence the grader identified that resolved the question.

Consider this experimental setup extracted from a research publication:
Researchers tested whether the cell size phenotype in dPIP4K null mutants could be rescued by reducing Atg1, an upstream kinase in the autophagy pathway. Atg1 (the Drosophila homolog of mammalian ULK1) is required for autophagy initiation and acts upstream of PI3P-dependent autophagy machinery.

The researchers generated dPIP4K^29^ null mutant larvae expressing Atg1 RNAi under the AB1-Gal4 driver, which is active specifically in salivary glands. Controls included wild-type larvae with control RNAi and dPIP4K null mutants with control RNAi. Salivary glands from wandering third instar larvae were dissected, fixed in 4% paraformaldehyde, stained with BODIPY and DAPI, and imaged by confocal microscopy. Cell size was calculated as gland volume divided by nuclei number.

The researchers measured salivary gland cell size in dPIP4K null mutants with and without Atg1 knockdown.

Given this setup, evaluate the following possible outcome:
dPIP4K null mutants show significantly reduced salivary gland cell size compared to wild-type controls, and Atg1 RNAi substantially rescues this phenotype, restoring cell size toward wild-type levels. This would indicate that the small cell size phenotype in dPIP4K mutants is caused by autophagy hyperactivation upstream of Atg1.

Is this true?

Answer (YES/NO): YES